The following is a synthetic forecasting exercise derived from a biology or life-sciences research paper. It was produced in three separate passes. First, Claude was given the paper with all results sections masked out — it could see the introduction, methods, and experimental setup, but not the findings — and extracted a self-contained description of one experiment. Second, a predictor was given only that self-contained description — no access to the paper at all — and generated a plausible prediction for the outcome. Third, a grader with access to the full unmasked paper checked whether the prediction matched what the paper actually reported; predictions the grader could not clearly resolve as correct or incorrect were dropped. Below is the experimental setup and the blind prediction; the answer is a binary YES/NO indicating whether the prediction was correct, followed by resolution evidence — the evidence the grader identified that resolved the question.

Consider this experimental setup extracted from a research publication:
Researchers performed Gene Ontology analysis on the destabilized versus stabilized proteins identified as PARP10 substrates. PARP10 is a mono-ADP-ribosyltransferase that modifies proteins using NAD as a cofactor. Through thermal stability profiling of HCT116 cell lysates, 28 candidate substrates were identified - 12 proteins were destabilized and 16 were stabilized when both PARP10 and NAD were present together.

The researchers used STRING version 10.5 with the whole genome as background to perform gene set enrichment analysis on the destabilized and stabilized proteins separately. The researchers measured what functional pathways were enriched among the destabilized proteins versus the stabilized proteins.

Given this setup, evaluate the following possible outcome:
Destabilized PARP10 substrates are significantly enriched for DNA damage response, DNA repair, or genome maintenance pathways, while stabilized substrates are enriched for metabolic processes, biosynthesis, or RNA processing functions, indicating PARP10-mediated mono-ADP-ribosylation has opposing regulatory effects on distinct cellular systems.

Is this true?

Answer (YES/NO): NO